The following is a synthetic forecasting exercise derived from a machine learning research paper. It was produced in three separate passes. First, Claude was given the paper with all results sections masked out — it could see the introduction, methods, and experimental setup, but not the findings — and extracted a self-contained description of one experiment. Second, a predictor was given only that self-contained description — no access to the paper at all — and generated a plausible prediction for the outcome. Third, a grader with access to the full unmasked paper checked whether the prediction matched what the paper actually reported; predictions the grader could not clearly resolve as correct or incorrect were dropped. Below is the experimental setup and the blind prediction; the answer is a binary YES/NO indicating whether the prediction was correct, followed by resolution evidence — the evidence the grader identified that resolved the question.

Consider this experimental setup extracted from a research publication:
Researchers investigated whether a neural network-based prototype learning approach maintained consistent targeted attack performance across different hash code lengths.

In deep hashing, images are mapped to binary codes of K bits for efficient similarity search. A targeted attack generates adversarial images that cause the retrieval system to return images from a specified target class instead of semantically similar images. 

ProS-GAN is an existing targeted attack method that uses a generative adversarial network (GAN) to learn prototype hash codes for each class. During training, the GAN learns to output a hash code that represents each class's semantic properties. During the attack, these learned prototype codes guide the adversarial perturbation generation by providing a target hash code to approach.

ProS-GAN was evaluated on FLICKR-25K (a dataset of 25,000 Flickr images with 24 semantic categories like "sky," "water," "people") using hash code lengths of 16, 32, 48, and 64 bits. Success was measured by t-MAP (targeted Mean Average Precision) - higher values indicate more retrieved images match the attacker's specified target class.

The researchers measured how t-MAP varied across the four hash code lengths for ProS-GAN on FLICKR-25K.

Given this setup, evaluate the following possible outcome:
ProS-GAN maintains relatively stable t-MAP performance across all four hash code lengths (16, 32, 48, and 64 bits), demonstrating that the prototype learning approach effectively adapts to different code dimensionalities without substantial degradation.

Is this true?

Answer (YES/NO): NO